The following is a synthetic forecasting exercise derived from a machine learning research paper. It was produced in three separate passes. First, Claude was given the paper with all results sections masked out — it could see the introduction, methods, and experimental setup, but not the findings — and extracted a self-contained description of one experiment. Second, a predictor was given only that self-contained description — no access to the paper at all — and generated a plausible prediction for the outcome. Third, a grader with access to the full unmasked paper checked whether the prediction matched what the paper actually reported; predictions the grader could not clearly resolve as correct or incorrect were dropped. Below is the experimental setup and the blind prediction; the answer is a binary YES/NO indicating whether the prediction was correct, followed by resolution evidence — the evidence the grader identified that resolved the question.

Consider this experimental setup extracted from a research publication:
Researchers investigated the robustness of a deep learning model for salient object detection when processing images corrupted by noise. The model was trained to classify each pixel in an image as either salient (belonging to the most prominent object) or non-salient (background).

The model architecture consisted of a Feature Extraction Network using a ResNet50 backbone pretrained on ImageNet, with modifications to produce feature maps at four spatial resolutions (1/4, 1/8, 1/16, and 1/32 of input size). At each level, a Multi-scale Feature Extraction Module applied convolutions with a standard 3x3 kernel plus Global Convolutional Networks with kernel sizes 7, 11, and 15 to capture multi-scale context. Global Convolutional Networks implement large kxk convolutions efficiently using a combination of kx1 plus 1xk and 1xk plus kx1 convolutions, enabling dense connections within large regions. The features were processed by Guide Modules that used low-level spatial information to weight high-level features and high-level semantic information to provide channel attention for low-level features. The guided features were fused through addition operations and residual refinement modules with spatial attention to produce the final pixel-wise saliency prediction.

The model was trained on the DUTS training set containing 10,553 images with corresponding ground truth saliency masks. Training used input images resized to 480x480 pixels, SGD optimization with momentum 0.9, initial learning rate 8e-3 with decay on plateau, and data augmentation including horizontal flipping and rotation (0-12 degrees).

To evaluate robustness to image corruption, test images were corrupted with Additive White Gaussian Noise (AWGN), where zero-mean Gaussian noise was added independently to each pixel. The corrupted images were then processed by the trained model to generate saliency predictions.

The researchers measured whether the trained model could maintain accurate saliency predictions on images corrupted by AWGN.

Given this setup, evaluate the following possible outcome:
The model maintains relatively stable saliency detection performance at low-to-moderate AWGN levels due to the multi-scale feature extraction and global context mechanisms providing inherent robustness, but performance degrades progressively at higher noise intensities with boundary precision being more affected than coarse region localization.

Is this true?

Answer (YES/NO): NO